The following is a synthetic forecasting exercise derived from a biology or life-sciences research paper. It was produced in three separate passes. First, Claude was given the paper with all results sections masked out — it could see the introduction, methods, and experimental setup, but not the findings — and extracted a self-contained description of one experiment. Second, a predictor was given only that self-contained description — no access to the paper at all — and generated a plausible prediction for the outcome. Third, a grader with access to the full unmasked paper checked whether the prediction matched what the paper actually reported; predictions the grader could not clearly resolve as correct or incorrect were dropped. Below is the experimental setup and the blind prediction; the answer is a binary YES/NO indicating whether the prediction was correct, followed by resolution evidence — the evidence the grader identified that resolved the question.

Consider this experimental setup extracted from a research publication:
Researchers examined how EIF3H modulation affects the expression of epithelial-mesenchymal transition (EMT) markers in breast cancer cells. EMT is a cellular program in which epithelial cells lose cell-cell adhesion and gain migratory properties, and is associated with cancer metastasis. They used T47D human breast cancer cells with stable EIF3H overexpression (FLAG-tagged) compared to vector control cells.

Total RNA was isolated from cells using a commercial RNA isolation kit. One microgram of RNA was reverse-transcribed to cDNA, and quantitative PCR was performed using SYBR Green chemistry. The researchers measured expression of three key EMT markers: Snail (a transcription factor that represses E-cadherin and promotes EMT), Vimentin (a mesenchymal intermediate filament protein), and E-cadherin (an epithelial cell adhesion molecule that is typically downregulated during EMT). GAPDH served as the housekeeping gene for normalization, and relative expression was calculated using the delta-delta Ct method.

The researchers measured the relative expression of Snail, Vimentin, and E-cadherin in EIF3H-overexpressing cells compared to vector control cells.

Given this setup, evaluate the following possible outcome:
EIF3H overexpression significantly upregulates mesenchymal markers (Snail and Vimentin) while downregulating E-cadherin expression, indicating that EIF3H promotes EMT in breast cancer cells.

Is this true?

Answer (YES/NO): YES